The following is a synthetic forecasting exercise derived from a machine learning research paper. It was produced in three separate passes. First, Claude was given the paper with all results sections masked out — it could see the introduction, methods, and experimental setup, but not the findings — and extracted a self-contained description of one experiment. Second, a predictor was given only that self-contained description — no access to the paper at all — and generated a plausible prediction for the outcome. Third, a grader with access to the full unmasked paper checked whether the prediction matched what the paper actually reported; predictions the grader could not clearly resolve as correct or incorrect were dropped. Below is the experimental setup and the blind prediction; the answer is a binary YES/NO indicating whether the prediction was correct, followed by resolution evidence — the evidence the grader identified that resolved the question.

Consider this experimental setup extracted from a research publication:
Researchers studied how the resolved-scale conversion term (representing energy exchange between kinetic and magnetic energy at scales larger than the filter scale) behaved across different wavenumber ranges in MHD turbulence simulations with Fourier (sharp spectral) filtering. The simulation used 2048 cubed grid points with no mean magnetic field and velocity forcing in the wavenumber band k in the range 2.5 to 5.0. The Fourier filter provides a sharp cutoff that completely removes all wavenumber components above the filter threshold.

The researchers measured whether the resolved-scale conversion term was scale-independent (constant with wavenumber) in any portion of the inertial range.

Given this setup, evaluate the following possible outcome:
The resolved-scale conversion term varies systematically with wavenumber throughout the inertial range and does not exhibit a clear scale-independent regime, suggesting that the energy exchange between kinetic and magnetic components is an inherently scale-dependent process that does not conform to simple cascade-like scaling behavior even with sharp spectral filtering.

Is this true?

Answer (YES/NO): NO